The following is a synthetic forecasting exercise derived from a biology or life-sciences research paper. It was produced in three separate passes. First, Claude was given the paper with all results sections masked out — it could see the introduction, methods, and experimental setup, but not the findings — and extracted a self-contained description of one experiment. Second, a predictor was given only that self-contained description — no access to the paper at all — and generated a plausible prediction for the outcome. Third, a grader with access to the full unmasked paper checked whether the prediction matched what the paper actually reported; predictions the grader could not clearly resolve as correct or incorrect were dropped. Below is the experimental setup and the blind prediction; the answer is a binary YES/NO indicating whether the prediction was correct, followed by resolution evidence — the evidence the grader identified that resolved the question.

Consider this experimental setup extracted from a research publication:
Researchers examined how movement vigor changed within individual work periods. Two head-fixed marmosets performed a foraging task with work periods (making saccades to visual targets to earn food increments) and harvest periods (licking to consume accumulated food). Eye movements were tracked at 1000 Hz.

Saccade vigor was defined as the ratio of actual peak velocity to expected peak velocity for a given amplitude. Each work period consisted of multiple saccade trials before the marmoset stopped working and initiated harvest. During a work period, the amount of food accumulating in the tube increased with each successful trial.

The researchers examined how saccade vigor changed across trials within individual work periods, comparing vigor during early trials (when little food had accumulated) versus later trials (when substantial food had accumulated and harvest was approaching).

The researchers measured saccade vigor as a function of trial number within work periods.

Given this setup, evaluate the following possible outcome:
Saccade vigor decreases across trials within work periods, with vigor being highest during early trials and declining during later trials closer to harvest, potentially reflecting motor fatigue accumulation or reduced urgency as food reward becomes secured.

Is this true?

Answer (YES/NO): YES